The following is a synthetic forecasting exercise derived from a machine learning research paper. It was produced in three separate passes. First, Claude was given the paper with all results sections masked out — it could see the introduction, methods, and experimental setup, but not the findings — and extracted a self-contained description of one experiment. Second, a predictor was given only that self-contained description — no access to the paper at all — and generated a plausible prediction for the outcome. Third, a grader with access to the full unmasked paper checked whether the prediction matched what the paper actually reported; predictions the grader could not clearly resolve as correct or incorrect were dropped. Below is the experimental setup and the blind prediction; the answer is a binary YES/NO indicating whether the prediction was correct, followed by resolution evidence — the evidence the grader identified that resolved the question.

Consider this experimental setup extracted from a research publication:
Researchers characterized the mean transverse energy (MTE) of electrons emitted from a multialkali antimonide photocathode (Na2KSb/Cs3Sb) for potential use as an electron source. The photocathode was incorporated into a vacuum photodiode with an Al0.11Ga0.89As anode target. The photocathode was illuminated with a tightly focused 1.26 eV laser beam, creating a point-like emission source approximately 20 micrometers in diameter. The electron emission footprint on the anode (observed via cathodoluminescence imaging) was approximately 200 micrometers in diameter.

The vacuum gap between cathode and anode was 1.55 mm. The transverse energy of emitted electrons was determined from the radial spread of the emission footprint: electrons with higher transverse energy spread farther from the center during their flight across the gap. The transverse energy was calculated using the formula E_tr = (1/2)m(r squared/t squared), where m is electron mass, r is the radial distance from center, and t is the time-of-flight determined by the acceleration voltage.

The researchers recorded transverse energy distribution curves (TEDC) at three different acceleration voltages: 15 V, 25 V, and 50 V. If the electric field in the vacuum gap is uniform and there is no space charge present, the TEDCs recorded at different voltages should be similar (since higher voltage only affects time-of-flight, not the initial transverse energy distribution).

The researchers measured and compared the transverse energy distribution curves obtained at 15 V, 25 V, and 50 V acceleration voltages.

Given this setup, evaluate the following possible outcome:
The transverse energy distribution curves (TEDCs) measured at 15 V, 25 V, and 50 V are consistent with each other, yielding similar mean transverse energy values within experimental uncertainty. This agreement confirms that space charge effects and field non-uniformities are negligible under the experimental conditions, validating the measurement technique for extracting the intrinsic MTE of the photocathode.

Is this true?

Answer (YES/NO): YES